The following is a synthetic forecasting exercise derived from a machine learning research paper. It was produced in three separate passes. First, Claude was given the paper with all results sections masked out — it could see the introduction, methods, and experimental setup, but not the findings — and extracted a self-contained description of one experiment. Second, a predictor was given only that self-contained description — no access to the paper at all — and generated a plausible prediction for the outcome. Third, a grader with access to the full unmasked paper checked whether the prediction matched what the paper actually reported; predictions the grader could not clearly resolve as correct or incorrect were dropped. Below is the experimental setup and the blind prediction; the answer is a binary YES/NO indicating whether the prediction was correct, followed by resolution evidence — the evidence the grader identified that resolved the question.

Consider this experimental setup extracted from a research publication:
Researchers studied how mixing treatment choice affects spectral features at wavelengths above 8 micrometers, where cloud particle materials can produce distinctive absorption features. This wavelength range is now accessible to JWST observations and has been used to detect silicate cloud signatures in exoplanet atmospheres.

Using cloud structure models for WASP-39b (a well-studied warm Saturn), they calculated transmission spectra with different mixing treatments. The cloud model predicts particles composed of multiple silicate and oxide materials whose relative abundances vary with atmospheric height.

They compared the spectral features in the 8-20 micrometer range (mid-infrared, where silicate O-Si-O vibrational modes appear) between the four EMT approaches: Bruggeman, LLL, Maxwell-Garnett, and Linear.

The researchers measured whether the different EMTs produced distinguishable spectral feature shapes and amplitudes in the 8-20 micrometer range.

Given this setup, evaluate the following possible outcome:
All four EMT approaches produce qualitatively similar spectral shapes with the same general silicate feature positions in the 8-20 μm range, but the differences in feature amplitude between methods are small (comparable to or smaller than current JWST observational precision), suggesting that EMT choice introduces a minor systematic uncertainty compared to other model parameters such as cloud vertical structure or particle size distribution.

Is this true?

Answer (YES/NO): NO